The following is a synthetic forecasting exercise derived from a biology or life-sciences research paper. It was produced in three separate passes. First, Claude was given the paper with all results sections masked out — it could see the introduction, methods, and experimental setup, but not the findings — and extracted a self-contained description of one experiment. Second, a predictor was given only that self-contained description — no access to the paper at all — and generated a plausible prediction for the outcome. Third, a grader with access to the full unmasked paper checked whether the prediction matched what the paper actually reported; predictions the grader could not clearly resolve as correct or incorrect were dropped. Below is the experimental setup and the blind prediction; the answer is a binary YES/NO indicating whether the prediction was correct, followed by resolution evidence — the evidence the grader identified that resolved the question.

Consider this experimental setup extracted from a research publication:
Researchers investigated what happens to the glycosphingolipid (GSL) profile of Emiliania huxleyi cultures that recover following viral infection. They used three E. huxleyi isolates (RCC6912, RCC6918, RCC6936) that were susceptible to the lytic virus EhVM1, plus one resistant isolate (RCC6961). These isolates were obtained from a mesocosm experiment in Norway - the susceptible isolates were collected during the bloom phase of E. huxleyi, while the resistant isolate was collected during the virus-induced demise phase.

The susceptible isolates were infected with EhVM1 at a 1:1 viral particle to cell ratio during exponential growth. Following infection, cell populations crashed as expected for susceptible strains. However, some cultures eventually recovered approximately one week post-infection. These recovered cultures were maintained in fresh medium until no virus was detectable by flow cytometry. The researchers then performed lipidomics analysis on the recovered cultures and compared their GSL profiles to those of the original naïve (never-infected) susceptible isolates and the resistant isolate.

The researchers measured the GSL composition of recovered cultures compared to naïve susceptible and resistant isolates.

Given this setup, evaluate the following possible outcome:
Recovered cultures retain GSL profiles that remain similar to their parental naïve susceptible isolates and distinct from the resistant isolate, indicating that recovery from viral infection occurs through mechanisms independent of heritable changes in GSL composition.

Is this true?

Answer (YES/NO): NO